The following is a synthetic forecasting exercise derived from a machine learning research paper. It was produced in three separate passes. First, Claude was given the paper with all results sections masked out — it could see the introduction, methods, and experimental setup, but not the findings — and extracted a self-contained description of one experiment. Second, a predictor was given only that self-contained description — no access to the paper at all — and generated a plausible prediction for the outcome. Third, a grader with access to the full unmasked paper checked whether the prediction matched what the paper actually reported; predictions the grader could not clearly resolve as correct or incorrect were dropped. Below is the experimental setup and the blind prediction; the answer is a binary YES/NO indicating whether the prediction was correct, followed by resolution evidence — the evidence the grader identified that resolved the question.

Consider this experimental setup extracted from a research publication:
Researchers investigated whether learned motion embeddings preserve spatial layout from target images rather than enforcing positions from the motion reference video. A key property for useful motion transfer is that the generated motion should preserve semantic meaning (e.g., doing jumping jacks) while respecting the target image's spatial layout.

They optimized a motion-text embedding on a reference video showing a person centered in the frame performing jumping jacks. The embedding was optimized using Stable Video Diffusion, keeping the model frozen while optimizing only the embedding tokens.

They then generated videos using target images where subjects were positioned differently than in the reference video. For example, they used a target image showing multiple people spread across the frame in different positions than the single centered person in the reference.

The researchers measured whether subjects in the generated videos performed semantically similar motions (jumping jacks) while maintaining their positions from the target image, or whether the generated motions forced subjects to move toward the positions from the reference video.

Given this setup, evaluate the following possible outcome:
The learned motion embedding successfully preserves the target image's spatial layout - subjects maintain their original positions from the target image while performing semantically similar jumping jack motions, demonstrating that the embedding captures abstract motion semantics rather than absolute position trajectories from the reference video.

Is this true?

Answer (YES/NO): YES